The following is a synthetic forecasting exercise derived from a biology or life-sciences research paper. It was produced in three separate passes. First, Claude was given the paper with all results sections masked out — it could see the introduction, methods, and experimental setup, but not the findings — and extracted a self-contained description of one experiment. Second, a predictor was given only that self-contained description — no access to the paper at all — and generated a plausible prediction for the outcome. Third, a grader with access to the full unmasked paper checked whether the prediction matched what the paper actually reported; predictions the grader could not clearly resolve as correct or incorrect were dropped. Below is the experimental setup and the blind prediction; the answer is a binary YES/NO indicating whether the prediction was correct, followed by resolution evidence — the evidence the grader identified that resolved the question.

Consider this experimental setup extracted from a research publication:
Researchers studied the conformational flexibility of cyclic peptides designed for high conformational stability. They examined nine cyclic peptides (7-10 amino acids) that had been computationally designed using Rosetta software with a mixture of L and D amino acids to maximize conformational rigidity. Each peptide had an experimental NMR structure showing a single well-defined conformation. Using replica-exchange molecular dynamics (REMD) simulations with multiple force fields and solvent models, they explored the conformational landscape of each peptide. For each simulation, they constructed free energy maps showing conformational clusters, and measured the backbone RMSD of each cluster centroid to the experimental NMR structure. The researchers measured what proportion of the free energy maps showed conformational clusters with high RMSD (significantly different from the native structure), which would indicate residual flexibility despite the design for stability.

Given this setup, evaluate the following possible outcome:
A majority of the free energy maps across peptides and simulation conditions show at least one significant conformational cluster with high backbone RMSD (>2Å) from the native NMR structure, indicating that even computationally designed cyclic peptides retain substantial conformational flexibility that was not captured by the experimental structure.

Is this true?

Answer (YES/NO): YES